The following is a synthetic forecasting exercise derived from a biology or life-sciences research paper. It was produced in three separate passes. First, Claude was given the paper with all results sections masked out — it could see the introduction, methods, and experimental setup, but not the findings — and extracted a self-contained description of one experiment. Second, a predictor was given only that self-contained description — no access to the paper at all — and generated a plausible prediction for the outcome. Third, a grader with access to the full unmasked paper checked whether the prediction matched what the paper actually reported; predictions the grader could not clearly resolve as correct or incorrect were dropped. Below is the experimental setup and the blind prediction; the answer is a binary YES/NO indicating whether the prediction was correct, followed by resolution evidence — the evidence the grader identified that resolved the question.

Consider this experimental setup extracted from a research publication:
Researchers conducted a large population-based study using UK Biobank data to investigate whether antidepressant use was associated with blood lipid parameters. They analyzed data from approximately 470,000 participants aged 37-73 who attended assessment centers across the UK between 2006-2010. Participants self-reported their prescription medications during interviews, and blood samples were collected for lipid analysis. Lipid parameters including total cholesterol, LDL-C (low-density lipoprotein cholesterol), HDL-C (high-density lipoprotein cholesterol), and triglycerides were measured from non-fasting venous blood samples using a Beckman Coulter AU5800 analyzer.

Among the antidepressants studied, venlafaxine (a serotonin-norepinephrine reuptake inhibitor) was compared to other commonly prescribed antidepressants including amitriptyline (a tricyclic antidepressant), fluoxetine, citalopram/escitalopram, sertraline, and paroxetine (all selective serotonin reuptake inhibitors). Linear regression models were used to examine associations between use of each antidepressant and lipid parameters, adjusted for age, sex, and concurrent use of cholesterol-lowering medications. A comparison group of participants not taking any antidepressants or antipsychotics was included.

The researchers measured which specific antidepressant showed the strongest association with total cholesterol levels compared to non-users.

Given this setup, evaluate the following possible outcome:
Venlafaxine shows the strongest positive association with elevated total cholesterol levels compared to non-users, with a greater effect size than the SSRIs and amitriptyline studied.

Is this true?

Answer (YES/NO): YES